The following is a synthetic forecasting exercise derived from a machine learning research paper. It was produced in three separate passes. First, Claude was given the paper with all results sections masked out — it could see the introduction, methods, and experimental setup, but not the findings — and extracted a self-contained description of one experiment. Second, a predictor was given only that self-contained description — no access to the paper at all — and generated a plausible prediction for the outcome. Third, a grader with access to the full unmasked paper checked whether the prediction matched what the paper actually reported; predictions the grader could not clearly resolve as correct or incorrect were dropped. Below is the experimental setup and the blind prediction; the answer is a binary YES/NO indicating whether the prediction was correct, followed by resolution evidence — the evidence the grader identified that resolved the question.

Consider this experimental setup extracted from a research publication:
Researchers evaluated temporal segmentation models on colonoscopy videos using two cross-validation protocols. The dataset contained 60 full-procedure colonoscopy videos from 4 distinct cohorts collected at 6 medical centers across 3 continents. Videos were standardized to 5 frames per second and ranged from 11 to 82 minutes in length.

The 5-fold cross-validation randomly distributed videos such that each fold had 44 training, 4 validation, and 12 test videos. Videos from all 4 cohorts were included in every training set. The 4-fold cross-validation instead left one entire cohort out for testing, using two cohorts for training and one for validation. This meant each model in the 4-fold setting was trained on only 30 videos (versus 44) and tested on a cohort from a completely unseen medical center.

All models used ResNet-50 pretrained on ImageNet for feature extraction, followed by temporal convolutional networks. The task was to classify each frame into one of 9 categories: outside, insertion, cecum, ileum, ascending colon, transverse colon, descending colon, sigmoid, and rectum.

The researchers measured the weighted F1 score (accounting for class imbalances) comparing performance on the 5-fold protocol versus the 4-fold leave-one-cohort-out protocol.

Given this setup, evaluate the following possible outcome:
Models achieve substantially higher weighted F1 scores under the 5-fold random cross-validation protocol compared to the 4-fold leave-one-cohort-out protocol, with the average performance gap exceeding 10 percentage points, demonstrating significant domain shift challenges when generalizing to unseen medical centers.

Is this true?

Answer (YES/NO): YES